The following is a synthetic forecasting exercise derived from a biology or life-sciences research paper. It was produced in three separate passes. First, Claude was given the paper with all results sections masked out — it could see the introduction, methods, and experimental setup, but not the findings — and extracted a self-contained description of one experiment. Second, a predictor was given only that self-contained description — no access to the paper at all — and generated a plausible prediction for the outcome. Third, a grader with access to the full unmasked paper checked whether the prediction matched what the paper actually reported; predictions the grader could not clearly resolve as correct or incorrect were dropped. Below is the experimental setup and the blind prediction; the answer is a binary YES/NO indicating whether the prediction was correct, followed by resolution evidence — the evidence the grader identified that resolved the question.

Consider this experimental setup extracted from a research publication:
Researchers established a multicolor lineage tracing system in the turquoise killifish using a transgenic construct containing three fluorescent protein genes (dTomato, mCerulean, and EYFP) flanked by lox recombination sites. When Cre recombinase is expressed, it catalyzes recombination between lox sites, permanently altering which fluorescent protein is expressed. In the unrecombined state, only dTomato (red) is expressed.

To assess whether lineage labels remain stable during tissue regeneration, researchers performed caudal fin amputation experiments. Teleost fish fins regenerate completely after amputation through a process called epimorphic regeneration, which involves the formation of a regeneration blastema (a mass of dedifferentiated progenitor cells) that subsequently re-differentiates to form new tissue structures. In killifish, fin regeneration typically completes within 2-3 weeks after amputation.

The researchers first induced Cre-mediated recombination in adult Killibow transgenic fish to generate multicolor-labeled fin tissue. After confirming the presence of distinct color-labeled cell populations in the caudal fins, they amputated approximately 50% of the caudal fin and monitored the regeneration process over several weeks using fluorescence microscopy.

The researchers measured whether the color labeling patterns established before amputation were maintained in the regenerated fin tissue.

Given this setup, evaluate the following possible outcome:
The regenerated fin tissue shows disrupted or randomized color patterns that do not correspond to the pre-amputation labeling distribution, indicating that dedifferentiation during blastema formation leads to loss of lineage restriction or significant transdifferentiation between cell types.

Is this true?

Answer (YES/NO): NO